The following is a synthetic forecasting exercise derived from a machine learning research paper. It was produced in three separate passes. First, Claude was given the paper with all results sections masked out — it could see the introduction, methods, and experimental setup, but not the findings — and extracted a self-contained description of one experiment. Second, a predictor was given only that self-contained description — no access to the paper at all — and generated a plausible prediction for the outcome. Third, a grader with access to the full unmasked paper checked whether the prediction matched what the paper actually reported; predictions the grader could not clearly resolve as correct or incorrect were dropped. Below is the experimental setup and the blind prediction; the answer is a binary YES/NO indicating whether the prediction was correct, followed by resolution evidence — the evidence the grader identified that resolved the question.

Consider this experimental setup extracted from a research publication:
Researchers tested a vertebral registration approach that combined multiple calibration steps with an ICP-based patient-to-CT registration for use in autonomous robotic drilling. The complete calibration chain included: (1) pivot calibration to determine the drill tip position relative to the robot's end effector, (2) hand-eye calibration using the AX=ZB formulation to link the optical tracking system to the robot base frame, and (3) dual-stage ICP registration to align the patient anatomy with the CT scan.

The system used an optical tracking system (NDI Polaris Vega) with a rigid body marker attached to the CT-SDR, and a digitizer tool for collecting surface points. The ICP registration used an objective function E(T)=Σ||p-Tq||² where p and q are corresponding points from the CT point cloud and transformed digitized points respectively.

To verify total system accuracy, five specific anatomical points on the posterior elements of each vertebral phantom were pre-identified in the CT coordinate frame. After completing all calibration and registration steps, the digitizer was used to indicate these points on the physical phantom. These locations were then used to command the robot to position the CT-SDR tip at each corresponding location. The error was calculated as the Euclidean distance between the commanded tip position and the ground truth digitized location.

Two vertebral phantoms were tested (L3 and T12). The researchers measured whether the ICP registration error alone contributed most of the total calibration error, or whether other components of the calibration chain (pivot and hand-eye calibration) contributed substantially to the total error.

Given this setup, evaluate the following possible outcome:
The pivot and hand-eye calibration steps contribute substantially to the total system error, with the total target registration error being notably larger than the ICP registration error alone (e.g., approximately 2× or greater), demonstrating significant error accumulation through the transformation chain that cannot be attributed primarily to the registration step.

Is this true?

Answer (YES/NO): YES